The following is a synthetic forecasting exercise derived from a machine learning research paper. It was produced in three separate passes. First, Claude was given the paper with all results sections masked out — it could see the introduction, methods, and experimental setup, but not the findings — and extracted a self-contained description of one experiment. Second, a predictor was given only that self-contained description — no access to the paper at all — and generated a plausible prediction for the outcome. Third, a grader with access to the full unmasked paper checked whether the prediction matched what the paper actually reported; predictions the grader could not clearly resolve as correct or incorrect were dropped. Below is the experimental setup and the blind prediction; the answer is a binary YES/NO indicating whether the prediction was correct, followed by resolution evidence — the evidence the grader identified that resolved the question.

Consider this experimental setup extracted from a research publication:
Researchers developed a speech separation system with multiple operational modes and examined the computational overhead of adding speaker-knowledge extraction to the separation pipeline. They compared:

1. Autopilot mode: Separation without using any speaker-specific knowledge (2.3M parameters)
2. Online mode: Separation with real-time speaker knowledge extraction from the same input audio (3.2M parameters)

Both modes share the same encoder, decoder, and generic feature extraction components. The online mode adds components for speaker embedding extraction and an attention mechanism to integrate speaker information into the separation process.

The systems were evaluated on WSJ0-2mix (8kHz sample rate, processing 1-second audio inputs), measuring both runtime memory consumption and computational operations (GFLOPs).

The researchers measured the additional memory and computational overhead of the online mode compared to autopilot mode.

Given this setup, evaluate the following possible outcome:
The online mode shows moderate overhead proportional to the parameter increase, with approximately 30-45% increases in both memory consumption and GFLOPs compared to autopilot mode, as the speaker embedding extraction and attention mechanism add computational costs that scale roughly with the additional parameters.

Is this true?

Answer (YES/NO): NO